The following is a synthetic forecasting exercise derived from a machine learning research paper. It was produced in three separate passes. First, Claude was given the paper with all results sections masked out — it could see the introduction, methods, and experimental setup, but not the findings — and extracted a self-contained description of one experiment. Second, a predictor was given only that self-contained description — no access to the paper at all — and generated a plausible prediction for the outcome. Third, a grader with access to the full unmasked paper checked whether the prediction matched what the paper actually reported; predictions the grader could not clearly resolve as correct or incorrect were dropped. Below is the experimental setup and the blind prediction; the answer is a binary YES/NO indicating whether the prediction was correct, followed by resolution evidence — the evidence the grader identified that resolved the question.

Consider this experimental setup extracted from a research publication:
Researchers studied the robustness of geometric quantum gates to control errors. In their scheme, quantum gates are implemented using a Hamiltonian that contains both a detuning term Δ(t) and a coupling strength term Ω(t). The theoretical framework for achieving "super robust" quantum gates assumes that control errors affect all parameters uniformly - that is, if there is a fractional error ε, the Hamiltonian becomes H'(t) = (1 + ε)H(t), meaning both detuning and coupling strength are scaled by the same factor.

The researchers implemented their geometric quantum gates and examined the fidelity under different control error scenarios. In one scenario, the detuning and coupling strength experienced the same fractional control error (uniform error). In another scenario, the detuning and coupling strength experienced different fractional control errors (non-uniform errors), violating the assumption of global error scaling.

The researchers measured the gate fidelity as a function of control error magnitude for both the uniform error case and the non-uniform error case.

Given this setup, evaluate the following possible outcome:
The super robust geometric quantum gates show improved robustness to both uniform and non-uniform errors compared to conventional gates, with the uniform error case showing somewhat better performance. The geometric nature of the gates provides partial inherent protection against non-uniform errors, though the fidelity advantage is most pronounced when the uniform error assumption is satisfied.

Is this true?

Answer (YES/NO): NO